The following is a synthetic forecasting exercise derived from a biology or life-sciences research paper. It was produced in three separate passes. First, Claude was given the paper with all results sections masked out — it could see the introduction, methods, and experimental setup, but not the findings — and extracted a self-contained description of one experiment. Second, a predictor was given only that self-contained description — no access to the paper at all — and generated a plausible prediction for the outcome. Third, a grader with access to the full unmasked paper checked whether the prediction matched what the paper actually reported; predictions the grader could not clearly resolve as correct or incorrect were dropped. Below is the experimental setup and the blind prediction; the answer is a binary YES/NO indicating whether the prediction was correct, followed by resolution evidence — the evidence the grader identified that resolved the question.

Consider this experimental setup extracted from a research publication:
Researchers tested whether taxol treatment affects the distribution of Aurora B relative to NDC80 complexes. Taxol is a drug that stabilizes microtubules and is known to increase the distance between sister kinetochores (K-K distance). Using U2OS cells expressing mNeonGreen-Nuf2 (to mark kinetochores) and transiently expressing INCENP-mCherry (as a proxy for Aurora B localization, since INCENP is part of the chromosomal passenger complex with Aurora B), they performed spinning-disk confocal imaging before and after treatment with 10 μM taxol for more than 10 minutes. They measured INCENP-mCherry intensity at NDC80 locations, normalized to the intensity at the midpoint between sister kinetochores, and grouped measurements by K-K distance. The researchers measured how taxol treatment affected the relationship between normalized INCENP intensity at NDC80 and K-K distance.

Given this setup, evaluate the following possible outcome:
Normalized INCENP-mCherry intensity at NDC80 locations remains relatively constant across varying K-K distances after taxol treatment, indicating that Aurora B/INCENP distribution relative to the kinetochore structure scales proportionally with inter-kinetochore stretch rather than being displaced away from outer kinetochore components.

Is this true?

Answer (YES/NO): NO